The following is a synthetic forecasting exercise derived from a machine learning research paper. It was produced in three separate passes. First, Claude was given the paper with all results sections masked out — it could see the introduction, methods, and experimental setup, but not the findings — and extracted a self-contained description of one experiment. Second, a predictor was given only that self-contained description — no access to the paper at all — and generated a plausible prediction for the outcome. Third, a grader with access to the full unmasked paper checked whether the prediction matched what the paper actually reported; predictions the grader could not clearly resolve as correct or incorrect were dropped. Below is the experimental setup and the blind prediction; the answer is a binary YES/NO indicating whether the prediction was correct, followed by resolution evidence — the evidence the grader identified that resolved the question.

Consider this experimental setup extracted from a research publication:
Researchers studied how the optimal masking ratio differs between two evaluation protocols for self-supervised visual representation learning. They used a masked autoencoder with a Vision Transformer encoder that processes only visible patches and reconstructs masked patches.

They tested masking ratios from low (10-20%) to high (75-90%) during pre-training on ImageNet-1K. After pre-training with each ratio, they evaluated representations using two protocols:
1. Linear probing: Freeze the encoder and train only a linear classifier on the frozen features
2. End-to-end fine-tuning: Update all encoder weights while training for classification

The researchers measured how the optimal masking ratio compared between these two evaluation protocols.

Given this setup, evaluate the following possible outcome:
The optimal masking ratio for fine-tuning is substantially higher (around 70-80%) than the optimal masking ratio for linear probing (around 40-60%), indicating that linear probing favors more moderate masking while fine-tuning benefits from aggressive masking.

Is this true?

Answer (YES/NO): NO